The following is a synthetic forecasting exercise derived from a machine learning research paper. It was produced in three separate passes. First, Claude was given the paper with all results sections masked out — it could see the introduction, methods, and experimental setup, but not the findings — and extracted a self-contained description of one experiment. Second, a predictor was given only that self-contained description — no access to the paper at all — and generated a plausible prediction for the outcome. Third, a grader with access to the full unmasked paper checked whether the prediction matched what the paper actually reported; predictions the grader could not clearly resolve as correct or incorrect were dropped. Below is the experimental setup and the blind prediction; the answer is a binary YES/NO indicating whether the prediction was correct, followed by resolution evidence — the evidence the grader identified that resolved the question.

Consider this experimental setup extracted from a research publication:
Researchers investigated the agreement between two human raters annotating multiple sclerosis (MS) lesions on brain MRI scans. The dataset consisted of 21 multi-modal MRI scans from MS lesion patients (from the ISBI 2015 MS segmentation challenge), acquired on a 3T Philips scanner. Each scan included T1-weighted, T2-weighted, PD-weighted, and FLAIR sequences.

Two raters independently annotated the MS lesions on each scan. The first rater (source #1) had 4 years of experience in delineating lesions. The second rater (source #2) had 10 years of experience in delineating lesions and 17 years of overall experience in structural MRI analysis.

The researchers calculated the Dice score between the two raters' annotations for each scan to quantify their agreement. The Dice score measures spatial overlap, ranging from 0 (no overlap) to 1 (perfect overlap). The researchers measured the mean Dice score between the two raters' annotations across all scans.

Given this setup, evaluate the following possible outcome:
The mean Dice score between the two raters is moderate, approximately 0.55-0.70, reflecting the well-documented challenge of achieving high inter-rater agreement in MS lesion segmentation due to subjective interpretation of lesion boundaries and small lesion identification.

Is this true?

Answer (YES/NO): NO